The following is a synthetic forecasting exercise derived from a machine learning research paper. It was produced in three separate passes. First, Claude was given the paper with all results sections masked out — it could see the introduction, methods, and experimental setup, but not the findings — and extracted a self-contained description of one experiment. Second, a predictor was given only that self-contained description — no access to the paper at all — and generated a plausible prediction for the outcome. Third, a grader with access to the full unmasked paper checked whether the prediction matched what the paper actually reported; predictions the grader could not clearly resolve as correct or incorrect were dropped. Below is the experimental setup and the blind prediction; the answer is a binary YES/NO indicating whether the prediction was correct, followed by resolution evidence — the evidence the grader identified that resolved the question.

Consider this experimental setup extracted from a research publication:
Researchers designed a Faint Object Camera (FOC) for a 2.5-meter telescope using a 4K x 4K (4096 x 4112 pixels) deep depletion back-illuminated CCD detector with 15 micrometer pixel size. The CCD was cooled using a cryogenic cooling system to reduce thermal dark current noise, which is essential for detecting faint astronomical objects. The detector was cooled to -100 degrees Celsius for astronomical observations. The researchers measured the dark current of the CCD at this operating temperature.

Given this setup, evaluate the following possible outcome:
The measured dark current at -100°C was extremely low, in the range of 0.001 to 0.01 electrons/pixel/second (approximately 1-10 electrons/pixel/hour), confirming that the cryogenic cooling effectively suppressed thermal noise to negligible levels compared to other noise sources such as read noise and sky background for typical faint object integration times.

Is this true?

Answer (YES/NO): NO